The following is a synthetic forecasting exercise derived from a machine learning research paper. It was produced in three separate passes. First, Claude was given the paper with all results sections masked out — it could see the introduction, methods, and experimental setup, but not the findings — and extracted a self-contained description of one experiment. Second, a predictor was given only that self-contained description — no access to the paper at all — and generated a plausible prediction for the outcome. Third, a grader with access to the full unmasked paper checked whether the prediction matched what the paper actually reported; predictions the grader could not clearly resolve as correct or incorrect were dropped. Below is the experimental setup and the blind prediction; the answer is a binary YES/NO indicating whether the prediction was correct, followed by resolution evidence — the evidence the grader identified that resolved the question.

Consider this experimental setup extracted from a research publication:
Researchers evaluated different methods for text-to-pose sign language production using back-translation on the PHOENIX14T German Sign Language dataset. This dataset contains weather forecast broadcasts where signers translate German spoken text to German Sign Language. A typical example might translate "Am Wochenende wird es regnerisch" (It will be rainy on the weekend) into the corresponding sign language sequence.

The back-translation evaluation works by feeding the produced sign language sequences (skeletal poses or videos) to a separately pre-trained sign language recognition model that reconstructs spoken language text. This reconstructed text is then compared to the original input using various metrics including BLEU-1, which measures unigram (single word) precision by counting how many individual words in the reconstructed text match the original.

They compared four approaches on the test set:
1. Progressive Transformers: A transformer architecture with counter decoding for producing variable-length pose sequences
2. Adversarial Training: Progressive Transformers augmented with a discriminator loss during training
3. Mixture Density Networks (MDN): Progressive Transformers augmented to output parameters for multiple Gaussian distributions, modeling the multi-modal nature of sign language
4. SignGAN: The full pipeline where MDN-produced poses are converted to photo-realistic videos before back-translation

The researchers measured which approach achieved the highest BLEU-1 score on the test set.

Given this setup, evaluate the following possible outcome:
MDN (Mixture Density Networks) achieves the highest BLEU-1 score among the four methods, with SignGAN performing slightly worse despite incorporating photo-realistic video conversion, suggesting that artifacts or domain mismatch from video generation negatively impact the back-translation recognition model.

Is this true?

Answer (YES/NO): NO